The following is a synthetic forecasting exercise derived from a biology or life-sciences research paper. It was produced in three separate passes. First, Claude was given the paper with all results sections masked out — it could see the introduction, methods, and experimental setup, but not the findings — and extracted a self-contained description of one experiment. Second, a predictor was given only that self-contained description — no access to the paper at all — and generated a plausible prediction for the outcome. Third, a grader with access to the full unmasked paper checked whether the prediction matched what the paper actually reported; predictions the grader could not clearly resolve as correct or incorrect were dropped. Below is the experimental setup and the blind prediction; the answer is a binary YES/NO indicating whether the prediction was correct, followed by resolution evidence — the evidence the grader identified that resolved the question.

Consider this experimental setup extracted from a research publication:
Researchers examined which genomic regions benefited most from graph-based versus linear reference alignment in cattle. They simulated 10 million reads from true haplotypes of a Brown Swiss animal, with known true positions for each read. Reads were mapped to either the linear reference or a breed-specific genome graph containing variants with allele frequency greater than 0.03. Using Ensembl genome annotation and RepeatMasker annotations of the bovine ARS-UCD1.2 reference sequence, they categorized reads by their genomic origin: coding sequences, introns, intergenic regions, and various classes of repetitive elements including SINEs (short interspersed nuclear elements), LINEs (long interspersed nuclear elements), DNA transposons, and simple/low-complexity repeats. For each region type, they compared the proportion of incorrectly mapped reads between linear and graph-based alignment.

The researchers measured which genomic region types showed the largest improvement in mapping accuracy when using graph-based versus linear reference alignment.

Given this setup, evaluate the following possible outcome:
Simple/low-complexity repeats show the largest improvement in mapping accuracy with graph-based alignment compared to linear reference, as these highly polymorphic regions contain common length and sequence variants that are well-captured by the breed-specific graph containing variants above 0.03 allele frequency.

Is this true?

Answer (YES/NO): NO